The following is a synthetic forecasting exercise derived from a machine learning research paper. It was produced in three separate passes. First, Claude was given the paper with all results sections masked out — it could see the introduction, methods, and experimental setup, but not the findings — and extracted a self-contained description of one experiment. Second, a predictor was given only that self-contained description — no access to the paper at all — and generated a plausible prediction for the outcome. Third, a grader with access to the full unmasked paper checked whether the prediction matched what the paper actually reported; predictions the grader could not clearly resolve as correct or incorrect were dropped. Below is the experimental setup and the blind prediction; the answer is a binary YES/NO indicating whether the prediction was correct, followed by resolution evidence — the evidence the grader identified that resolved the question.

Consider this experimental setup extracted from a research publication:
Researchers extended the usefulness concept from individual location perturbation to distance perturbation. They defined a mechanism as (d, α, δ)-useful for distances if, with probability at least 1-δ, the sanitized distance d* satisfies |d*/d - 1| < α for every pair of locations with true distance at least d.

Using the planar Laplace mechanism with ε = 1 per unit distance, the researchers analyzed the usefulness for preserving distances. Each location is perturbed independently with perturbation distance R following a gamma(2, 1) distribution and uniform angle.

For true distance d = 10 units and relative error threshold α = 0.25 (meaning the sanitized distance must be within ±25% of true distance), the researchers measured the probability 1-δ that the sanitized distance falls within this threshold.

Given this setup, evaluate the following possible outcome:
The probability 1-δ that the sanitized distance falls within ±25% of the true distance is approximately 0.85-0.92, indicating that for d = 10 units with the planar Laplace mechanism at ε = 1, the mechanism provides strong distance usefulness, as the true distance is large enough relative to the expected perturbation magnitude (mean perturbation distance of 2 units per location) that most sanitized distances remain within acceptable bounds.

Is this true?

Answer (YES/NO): NO